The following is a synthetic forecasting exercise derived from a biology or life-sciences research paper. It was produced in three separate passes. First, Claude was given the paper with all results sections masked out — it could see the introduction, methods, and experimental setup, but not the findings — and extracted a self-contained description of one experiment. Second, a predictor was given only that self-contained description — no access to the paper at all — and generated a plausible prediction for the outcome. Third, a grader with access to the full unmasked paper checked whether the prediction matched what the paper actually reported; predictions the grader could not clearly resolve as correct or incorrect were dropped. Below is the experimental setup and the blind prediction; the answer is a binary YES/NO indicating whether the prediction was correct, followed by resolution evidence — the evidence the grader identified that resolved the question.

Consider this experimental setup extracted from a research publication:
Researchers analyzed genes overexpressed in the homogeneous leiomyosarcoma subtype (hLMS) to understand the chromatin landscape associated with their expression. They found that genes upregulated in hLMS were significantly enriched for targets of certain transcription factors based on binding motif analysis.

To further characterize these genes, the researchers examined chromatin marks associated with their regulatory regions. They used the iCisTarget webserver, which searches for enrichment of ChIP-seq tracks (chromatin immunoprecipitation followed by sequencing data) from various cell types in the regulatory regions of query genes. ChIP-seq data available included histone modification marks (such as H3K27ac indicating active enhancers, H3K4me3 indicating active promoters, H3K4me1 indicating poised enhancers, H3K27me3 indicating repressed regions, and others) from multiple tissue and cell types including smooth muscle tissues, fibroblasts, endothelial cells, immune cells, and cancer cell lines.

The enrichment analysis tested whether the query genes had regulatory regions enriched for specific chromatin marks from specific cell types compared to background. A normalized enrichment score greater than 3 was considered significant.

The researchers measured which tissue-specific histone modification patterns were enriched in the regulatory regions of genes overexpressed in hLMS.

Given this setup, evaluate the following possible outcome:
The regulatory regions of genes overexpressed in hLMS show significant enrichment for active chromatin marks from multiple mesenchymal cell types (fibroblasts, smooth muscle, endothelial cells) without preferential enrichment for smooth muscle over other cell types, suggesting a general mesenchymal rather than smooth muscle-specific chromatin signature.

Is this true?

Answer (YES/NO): NO